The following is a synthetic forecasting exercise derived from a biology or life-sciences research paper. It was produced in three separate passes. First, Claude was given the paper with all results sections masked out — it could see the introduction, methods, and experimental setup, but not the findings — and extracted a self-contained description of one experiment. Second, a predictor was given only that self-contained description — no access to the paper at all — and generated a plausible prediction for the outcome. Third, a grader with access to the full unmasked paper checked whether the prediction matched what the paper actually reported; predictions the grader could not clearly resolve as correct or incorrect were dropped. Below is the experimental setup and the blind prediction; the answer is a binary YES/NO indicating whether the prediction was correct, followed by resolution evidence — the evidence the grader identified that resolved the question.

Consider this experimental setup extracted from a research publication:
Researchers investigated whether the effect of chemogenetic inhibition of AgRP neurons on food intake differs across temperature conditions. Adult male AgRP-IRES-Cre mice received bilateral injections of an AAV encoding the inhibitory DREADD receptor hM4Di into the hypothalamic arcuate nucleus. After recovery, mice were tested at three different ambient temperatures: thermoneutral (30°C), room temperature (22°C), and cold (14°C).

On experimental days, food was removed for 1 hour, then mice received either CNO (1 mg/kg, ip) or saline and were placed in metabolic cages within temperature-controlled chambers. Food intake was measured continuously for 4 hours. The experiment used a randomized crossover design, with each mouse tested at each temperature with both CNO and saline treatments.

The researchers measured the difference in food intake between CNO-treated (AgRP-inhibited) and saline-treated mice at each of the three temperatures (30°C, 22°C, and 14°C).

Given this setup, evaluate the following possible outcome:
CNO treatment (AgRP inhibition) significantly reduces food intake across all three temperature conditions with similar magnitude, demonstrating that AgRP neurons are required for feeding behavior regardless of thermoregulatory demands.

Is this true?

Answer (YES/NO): NO